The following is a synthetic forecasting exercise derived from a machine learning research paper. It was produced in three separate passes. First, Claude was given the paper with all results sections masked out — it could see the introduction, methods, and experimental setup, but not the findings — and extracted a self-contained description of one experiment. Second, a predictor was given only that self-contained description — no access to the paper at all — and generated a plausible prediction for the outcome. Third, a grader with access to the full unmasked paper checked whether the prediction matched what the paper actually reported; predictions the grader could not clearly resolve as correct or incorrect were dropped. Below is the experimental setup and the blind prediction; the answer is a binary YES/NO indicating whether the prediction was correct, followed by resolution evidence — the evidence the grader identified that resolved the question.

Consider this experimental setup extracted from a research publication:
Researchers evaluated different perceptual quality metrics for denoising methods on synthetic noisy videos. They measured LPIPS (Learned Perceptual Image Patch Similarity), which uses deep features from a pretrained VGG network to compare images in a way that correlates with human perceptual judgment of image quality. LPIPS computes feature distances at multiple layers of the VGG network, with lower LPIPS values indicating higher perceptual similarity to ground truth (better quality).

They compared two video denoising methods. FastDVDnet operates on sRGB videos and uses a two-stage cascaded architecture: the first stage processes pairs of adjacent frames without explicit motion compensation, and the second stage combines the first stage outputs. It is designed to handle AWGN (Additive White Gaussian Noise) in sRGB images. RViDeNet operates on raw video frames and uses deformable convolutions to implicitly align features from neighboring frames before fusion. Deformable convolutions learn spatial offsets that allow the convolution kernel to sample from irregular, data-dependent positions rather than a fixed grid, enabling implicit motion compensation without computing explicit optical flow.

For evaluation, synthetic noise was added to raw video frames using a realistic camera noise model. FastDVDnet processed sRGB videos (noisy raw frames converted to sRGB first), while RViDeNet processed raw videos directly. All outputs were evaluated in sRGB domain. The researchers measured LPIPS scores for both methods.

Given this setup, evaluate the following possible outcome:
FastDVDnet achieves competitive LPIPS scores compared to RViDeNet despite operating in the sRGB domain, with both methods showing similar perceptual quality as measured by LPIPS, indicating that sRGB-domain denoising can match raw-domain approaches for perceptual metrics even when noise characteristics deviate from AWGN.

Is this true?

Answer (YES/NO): NO